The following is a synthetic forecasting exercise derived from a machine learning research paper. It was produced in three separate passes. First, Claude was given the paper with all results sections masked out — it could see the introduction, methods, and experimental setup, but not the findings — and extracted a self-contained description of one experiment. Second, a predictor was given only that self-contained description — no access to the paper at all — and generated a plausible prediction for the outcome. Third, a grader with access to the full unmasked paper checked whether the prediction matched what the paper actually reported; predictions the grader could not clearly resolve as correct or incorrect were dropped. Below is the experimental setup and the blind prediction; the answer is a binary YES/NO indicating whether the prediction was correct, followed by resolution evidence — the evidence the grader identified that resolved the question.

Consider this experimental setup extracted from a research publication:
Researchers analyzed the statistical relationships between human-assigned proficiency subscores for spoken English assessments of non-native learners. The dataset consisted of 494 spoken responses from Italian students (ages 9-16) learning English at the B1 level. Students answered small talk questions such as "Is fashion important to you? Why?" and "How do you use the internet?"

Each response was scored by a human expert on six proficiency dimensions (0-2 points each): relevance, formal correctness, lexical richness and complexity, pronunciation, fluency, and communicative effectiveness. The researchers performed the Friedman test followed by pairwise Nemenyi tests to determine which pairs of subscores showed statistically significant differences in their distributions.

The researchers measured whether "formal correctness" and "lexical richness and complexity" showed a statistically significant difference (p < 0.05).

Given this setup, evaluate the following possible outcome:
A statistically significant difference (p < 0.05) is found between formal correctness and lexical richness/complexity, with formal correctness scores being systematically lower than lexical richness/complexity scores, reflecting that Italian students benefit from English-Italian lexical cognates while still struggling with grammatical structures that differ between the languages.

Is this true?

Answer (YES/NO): NO